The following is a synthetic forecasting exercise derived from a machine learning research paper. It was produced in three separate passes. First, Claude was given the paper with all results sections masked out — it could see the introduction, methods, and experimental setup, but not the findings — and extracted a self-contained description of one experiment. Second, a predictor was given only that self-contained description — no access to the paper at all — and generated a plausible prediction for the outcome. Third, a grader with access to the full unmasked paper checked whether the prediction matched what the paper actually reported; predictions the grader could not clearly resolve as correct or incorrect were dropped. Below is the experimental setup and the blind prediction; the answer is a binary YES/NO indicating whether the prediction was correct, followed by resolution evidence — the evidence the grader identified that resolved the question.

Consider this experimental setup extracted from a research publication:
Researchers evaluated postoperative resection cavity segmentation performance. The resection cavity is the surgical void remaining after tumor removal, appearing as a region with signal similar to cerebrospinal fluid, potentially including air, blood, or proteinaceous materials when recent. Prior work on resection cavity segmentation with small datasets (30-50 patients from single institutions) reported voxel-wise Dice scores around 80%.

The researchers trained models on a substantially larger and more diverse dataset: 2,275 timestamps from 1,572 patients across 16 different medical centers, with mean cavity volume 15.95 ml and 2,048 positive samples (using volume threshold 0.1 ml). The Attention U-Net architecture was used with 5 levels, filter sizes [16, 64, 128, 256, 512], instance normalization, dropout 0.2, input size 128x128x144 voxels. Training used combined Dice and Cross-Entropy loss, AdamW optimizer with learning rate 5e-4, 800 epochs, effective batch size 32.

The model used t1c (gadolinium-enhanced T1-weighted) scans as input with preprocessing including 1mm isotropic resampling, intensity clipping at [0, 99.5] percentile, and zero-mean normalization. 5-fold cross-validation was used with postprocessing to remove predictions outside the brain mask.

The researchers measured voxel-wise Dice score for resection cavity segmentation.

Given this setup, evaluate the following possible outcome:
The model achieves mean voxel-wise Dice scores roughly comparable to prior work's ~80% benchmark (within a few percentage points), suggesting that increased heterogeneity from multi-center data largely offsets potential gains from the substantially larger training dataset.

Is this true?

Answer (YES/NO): YES